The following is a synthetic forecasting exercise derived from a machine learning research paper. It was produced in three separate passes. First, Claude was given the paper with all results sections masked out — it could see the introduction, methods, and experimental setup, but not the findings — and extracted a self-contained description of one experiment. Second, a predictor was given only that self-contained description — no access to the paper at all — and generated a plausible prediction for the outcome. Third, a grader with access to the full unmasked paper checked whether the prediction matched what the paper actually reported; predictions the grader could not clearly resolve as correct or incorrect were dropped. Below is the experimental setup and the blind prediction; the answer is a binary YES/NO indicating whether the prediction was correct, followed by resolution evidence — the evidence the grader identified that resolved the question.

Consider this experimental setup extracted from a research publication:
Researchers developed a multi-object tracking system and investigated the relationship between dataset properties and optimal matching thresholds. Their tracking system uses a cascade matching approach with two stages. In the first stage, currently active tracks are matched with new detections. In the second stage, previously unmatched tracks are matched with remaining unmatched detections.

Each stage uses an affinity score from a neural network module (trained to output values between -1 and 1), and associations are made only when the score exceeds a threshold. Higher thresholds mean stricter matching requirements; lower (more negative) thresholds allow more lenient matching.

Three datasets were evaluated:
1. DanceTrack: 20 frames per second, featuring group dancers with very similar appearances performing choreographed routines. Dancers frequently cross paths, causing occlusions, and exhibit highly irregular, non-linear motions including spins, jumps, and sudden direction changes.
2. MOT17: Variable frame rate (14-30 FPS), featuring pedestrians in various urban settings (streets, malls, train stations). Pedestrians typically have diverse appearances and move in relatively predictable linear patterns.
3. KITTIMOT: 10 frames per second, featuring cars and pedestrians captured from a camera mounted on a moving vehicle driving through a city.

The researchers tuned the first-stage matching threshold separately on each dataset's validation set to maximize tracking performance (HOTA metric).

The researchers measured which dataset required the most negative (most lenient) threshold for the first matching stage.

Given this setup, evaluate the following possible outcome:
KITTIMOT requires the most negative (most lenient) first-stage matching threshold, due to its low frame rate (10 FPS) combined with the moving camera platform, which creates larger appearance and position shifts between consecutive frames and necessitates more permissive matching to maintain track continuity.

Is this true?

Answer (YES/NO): NO